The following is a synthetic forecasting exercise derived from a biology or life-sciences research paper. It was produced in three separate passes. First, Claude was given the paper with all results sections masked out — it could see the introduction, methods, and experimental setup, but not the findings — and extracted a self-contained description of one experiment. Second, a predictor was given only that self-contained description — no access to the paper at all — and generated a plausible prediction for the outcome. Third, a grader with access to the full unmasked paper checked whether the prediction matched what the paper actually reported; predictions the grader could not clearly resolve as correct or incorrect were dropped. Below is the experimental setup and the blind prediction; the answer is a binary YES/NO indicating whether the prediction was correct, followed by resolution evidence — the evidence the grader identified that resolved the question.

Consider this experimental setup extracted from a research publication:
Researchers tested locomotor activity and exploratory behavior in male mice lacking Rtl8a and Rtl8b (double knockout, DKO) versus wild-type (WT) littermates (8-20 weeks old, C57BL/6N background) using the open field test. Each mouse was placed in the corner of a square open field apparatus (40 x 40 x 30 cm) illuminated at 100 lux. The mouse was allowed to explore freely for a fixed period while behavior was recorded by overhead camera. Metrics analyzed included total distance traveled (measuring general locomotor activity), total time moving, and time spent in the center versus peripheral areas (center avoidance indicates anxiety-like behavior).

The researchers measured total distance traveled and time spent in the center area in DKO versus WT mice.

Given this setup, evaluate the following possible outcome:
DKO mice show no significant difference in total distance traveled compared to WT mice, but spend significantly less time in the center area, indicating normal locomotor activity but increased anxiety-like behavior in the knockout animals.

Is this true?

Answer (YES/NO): NO